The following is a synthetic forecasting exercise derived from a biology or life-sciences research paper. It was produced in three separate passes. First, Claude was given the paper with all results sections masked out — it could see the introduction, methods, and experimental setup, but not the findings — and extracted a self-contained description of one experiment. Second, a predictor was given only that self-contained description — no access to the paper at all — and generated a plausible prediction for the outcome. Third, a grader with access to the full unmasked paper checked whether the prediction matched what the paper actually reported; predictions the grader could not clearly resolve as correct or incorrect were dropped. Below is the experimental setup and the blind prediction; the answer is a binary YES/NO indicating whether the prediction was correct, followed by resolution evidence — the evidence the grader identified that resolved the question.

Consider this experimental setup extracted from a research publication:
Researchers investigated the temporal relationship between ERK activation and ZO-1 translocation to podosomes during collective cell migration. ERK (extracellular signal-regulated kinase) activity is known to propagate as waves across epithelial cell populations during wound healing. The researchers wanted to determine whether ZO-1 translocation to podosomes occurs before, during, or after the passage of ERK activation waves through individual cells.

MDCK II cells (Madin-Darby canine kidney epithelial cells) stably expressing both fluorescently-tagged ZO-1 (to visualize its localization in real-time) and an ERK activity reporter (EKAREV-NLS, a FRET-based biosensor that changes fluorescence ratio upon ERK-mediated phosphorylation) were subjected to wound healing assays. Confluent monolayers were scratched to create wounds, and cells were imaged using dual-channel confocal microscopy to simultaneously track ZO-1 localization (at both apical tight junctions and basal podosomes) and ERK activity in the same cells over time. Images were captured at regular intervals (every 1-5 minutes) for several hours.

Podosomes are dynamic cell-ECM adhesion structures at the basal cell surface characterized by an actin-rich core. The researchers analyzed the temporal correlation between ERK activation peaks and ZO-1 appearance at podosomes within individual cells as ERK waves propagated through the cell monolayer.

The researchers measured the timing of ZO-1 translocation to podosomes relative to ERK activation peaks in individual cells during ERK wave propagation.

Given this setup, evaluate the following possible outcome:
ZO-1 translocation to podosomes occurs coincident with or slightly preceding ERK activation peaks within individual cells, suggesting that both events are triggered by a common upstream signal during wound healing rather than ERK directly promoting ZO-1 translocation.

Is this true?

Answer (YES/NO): NO